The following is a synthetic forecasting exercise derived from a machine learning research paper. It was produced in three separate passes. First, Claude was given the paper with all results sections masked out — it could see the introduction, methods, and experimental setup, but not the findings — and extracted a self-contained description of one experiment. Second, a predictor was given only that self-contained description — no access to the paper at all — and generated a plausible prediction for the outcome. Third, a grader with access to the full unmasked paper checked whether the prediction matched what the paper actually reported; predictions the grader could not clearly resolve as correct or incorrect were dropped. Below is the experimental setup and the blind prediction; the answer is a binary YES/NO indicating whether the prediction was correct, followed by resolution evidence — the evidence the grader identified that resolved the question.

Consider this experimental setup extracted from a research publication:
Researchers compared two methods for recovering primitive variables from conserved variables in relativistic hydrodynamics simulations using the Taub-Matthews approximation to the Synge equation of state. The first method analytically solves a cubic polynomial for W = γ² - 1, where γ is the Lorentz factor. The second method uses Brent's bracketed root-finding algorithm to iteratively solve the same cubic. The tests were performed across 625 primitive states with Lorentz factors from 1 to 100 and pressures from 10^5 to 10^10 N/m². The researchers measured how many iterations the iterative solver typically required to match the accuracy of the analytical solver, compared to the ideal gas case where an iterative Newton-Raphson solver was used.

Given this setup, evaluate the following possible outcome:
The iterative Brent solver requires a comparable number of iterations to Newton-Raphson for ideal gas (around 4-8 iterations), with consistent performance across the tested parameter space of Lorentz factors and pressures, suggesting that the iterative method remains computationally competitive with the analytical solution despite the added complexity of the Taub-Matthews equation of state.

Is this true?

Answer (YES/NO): NO